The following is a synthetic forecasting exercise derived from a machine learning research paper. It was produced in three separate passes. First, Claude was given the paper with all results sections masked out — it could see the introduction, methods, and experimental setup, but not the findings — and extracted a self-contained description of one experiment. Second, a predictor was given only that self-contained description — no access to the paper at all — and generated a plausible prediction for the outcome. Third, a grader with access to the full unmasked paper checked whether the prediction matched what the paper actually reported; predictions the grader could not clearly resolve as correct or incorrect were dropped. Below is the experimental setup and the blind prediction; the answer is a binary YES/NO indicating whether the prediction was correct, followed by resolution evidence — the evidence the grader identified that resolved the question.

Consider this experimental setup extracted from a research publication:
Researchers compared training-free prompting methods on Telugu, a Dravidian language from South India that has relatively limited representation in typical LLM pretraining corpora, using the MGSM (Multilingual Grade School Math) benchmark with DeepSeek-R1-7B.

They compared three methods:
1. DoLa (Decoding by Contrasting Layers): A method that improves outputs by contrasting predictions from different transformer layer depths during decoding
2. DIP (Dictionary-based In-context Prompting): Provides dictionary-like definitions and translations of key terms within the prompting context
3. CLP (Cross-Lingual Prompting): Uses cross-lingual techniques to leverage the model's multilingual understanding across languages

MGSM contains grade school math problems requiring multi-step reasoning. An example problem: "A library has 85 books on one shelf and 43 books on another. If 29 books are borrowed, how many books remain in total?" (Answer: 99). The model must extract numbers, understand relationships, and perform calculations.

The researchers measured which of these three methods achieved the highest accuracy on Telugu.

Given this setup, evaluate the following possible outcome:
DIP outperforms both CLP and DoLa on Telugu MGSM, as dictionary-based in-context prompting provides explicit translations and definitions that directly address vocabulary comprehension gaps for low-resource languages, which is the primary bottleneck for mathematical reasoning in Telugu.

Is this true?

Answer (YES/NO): YES